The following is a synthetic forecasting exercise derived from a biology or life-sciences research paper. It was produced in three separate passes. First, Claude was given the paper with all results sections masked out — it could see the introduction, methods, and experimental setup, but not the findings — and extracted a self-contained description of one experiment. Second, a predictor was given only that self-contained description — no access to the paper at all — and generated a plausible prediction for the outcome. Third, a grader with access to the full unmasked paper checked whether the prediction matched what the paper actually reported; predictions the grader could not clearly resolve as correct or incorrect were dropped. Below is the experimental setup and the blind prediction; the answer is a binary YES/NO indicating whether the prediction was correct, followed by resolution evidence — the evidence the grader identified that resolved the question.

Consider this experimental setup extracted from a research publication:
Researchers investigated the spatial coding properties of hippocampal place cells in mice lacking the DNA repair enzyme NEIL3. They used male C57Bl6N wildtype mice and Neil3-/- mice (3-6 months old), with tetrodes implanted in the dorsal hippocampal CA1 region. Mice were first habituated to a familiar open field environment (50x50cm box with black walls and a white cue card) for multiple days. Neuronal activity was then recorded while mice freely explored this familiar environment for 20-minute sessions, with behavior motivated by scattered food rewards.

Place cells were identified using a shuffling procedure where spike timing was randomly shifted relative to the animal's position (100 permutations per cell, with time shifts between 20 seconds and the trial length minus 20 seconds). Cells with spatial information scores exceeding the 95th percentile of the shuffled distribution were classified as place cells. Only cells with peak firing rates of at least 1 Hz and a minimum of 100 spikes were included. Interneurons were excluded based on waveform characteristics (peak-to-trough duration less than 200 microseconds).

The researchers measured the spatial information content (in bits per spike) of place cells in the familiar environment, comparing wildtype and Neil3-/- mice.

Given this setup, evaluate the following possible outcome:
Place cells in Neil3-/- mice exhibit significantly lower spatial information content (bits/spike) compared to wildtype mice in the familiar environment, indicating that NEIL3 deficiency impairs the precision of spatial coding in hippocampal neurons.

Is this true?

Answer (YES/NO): NO